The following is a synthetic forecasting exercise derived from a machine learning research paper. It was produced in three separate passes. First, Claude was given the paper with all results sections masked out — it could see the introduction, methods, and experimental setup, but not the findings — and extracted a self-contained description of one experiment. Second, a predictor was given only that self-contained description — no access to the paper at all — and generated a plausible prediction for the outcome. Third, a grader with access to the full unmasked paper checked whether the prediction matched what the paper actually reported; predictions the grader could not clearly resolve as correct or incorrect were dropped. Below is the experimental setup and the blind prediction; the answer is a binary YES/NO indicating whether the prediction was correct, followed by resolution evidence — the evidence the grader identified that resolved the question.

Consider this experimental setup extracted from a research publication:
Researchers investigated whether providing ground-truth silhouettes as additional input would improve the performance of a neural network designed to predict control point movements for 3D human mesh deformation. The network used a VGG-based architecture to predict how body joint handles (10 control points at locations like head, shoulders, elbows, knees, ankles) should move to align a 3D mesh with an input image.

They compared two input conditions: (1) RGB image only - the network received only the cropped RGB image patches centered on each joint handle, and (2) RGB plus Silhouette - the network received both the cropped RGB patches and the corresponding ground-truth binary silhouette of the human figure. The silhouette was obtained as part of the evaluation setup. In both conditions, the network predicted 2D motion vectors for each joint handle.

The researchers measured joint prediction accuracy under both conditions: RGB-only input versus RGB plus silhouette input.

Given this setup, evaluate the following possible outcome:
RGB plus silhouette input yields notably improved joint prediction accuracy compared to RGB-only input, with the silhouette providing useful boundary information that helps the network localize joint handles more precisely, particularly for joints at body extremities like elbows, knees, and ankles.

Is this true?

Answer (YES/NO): NO